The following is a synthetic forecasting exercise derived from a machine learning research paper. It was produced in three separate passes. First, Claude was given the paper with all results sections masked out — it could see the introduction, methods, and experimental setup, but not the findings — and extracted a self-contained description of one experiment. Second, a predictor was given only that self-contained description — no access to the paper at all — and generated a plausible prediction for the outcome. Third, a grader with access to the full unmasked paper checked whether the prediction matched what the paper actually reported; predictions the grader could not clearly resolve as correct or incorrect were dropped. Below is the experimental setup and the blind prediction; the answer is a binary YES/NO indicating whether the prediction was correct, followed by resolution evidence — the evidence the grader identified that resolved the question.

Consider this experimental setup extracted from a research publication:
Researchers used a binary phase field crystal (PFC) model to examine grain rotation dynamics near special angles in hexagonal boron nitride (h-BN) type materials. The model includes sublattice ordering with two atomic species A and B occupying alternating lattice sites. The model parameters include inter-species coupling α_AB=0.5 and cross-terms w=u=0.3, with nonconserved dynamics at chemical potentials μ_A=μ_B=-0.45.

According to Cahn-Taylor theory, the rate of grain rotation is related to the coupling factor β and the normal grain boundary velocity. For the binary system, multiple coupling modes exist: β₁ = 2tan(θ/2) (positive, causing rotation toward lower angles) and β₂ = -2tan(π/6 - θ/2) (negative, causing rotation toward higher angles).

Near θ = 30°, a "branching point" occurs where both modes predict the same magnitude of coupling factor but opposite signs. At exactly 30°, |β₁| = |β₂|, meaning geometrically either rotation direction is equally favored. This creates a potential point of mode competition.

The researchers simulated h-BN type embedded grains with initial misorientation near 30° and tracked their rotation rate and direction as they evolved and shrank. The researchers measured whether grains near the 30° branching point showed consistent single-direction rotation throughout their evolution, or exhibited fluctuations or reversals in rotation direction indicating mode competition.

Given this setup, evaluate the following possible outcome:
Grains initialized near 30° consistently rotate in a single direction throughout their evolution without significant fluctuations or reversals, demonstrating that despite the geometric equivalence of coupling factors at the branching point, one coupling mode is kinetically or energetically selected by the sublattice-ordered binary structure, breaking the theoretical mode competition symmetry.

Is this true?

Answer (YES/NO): NO